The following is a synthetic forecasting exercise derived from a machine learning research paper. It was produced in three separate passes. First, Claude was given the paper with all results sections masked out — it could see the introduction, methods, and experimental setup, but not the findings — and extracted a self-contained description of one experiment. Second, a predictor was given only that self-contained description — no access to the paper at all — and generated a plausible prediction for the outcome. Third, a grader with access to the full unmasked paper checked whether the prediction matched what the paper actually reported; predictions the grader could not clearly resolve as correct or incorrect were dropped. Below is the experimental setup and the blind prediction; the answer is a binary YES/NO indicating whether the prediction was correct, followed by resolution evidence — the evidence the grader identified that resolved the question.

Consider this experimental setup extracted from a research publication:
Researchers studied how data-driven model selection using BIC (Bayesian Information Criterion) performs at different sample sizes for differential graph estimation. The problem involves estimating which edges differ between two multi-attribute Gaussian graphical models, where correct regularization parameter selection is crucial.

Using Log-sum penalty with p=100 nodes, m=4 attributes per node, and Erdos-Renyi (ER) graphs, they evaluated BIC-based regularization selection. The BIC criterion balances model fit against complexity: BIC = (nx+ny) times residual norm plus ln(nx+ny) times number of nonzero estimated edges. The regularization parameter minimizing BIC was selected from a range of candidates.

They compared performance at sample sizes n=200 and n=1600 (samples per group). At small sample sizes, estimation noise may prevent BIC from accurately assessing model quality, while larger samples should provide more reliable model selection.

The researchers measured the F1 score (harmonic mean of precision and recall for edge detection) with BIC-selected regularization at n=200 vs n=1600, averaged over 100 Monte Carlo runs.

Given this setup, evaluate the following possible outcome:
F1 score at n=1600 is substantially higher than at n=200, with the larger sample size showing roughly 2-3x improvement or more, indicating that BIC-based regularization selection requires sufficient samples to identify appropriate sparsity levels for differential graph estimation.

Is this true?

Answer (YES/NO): YES